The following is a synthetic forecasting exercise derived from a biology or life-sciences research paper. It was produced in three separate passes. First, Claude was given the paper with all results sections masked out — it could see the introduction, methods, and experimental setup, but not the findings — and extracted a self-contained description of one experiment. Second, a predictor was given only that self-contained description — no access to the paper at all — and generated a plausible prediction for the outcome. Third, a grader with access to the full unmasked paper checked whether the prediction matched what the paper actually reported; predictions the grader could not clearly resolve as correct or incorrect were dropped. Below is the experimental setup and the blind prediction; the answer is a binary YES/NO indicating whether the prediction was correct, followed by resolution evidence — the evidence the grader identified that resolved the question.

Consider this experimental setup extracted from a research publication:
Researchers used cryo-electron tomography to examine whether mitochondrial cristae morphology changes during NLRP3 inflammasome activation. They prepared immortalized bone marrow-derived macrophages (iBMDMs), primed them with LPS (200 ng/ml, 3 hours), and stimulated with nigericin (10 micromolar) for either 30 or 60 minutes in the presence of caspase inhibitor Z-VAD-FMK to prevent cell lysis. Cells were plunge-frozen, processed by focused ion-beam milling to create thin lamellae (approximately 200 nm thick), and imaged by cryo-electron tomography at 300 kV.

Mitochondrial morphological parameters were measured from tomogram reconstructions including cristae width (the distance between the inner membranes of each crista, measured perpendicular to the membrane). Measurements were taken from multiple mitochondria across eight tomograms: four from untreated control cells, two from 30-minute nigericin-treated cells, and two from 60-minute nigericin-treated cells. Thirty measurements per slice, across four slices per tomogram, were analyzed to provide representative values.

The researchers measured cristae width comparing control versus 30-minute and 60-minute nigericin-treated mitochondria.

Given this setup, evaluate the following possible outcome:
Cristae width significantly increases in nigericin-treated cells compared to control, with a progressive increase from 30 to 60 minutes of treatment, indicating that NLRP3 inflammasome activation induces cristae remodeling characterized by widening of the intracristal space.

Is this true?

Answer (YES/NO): NO